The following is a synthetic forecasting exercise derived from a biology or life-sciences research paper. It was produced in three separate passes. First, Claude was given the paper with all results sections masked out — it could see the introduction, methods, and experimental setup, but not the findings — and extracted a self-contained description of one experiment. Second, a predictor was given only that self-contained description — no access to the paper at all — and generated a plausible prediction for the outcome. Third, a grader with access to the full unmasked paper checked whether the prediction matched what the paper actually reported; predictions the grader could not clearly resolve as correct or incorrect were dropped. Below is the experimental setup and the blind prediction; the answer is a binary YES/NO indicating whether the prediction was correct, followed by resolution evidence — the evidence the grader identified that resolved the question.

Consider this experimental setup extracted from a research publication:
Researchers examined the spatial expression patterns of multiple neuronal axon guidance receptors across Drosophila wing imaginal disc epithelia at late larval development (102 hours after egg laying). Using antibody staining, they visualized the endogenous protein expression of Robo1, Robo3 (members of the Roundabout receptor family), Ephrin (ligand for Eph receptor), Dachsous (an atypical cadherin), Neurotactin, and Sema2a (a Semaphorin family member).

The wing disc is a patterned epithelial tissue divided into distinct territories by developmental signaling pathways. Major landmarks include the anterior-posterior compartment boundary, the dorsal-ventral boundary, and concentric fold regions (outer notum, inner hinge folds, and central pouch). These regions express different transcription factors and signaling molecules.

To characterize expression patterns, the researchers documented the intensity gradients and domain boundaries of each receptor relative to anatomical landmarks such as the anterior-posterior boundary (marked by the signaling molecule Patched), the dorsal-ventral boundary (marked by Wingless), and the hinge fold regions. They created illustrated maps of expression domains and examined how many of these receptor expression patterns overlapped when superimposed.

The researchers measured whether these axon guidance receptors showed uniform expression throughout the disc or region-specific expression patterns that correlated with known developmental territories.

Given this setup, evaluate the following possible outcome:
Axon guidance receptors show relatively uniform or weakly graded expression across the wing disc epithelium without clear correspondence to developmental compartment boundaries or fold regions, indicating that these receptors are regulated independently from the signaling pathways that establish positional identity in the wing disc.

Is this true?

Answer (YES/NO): NO